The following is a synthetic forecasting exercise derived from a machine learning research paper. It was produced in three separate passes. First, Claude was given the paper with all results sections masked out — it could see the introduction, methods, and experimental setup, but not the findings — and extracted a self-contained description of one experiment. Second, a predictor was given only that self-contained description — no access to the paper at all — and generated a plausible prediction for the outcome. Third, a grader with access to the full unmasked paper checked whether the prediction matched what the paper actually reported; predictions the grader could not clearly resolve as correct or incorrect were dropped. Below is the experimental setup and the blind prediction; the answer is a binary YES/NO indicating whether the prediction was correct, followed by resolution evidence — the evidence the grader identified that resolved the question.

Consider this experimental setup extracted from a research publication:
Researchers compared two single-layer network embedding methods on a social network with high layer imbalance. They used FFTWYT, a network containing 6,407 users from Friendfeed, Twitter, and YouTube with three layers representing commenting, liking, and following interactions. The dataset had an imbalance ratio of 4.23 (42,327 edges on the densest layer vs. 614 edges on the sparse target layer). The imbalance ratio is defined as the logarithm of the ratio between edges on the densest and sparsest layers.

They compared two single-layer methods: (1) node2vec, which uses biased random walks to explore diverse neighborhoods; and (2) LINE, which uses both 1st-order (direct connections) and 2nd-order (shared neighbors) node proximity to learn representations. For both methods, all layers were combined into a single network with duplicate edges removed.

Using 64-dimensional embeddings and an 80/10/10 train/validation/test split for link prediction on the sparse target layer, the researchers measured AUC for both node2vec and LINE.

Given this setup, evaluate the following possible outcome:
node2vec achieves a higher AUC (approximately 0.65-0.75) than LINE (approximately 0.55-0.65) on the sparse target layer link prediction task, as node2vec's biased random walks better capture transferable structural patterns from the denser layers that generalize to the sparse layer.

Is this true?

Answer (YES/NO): NO